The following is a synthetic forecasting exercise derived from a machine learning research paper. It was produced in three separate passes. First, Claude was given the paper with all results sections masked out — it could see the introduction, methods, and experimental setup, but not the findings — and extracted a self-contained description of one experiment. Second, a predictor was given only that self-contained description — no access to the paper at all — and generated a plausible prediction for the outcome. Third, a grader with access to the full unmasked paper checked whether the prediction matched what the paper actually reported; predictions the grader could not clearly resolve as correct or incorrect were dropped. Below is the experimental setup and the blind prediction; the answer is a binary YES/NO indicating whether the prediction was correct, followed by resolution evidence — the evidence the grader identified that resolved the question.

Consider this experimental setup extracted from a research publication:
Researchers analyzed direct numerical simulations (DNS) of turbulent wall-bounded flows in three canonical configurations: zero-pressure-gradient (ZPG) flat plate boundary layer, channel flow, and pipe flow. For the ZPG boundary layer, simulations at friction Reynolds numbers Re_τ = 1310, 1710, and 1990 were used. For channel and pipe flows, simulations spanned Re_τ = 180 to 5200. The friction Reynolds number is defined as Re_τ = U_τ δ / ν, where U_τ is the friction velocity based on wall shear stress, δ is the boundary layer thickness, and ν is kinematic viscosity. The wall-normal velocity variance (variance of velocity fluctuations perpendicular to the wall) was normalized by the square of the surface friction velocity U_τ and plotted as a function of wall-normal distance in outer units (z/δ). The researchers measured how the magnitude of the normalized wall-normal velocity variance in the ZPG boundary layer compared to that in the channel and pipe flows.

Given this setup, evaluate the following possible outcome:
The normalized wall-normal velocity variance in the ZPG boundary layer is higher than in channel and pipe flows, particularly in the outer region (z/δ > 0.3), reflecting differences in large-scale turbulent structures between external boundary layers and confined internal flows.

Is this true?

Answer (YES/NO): NO